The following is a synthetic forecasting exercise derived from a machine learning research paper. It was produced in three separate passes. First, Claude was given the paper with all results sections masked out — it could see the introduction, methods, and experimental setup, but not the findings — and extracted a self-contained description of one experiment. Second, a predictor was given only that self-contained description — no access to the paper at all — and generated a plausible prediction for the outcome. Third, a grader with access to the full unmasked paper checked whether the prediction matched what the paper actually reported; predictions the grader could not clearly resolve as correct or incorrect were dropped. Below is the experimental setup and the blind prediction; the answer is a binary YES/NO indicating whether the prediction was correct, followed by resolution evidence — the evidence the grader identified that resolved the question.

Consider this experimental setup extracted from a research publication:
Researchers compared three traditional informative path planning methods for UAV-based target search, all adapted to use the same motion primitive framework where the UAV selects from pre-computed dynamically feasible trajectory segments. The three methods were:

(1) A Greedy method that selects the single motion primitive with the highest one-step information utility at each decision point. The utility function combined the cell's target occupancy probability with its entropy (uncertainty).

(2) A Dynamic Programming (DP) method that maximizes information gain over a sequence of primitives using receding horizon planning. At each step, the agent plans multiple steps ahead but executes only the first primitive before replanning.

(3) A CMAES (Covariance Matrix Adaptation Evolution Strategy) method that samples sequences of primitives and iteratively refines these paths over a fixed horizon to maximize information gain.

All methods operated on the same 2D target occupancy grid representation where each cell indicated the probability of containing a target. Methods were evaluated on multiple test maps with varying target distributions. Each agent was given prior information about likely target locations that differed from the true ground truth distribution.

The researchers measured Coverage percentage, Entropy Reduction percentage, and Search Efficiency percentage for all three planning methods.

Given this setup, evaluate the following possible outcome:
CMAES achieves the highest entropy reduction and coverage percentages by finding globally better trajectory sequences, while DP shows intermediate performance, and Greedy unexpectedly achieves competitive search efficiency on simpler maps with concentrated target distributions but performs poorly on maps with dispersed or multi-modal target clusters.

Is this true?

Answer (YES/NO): NO